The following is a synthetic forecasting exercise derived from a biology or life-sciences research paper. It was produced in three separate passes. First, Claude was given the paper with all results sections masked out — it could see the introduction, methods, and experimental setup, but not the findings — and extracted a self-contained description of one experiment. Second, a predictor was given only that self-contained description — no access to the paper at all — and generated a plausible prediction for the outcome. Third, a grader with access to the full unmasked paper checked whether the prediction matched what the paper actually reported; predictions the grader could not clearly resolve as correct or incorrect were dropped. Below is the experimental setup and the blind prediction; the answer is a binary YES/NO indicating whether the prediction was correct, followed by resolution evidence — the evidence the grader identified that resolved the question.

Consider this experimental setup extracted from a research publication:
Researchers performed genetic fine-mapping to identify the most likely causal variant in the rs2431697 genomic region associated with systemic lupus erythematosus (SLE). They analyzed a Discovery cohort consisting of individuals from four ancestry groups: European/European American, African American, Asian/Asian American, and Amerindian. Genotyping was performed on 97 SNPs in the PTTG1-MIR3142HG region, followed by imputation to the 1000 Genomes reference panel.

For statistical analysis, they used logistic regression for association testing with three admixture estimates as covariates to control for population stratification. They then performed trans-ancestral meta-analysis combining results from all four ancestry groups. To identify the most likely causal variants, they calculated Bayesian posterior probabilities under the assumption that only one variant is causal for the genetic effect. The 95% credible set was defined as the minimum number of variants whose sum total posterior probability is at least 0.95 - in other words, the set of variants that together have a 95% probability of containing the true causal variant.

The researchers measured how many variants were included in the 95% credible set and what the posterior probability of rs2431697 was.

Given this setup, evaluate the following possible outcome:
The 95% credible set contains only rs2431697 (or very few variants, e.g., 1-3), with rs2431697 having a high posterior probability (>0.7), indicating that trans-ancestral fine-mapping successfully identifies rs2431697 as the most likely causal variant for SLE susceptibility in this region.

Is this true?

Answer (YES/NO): NO